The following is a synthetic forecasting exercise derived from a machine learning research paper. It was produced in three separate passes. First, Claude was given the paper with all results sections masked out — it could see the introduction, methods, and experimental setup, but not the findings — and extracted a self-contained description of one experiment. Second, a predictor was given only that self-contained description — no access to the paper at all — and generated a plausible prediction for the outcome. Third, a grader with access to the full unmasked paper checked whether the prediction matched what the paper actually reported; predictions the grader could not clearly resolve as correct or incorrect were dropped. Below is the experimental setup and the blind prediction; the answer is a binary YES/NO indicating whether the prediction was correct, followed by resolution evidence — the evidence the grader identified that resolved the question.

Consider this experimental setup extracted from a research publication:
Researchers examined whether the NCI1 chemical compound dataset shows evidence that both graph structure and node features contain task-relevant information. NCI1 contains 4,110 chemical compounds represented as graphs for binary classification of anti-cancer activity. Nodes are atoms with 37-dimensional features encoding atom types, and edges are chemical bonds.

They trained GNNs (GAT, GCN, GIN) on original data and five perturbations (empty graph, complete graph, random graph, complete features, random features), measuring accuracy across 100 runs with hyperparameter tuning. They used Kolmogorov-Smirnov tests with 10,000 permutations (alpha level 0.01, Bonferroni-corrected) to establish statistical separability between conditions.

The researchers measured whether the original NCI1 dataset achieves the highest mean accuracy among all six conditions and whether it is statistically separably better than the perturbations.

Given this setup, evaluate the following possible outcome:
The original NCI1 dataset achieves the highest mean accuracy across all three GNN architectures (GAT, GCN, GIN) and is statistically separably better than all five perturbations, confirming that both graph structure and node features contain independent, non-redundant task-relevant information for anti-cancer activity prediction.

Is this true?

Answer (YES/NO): YES